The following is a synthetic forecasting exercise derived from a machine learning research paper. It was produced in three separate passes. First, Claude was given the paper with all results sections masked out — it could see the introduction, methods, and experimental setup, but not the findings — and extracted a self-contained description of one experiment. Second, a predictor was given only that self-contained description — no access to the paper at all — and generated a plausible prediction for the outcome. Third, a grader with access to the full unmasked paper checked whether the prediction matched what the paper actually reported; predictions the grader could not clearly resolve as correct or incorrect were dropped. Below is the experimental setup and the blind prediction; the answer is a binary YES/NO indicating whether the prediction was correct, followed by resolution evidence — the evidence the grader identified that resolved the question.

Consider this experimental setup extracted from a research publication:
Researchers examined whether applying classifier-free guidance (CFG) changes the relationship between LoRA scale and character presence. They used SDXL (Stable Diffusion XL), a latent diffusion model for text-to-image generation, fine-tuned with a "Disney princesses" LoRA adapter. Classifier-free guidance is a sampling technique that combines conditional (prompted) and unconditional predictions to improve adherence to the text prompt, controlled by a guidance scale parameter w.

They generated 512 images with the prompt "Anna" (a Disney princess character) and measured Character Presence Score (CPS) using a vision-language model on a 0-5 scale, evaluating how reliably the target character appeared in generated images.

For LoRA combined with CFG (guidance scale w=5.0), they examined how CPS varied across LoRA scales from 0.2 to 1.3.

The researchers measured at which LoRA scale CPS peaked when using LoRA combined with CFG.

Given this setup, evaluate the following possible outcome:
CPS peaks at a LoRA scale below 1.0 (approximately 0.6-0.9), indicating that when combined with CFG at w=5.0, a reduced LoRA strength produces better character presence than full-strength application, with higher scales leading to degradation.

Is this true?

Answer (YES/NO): YES